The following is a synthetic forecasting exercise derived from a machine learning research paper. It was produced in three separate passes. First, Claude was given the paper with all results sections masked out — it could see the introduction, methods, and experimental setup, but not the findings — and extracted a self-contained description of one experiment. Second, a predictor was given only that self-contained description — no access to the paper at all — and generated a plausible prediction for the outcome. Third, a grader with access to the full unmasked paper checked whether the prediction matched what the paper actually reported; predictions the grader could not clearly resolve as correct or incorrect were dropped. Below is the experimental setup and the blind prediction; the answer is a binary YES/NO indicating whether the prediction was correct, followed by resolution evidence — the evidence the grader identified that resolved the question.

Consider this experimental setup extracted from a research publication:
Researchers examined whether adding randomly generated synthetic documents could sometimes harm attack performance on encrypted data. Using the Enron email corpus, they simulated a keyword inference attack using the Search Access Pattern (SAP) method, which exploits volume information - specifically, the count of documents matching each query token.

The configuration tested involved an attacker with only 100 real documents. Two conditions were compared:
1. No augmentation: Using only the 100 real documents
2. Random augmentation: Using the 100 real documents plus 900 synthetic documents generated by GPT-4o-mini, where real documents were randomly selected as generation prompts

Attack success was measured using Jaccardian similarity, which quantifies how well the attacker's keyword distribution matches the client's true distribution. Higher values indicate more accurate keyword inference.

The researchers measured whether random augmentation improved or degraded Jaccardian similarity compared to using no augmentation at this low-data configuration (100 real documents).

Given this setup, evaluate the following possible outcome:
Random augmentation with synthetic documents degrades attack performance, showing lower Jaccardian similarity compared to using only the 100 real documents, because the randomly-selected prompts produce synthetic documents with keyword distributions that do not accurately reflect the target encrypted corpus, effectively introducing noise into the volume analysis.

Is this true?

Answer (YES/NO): YES